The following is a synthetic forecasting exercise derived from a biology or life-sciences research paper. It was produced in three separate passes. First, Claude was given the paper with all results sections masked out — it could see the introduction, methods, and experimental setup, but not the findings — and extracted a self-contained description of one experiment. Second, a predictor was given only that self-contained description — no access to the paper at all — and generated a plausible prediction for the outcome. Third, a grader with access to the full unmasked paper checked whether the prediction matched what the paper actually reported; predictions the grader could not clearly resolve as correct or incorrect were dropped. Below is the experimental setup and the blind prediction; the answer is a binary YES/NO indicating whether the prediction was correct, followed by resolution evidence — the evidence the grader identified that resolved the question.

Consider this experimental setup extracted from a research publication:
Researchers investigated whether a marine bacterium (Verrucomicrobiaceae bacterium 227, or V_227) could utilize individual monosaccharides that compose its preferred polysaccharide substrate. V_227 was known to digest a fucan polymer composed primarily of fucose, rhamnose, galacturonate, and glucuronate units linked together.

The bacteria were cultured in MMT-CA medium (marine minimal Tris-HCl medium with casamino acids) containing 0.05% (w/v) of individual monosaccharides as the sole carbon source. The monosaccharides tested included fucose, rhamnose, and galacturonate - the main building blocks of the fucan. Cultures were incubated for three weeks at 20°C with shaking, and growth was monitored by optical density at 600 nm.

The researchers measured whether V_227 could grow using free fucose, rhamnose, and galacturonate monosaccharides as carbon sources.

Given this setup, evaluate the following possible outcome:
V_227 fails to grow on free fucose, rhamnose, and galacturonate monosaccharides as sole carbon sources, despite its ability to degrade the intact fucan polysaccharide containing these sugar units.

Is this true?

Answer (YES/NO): YES